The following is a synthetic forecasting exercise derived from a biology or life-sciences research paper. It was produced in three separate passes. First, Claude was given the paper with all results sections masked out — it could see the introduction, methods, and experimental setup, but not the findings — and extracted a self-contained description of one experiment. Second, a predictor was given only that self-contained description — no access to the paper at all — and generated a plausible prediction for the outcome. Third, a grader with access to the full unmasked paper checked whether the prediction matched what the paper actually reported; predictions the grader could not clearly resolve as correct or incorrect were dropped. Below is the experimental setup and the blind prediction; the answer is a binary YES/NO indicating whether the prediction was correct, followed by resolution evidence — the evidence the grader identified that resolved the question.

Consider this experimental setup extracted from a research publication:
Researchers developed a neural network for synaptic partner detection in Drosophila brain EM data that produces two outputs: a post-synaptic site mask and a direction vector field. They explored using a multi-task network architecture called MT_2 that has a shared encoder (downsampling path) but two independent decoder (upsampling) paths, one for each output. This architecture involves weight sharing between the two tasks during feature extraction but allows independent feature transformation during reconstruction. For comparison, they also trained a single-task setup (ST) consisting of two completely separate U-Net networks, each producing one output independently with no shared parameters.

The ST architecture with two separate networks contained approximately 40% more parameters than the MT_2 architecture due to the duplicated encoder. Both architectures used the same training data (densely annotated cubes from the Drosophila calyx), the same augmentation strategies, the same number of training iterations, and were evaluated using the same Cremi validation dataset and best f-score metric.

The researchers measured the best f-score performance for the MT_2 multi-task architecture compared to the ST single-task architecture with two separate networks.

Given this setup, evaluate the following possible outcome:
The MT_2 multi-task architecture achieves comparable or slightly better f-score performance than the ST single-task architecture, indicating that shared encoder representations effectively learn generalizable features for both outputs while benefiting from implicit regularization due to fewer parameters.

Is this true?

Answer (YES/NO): YES